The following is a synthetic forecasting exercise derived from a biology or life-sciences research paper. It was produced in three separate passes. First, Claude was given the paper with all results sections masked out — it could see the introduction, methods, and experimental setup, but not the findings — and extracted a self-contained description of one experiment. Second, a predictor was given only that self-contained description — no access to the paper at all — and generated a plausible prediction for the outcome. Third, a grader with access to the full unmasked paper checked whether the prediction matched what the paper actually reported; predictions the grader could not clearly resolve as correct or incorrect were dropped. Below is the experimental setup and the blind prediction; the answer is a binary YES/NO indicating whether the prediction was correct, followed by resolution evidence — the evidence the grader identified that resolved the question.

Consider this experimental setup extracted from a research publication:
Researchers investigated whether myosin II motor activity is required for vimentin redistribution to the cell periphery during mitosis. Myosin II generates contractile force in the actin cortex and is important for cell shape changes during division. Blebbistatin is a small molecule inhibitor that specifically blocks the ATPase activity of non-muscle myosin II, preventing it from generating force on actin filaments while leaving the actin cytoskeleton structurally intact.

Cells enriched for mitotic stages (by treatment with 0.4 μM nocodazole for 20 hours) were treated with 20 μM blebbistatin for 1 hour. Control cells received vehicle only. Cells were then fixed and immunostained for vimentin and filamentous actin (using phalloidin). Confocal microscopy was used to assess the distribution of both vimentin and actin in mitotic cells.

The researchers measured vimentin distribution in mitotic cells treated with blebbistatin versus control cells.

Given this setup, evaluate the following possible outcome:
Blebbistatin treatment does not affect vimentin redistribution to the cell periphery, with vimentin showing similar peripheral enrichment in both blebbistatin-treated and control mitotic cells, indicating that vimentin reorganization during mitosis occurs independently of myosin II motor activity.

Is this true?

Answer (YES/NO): NO